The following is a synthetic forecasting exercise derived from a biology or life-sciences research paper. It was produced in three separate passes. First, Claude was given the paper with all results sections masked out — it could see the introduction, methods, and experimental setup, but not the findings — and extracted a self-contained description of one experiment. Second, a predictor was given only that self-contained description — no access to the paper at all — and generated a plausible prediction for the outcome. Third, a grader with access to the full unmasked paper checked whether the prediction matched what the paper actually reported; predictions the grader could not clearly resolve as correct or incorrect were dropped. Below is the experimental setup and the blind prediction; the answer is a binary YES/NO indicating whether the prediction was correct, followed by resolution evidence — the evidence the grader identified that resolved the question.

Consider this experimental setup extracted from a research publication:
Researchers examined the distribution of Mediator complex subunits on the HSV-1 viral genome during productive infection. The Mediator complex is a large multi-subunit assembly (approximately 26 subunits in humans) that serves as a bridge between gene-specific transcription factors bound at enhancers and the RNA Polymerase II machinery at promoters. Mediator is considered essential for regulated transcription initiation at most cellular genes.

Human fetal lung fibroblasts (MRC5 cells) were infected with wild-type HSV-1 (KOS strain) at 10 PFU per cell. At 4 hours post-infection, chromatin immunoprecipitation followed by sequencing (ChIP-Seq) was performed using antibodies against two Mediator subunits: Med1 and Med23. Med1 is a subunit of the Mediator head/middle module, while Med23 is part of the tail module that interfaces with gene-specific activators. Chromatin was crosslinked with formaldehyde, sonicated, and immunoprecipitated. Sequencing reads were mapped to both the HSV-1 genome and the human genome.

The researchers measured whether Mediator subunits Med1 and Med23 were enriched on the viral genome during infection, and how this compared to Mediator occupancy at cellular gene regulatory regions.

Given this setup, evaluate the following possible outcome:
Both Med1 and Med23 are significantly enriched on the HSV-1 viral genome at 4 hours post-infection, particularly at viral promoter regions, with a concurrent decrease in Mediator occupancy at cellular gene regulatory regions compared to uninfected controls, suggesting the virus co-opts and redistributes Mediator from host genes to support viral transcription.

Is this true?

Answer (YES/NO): NO